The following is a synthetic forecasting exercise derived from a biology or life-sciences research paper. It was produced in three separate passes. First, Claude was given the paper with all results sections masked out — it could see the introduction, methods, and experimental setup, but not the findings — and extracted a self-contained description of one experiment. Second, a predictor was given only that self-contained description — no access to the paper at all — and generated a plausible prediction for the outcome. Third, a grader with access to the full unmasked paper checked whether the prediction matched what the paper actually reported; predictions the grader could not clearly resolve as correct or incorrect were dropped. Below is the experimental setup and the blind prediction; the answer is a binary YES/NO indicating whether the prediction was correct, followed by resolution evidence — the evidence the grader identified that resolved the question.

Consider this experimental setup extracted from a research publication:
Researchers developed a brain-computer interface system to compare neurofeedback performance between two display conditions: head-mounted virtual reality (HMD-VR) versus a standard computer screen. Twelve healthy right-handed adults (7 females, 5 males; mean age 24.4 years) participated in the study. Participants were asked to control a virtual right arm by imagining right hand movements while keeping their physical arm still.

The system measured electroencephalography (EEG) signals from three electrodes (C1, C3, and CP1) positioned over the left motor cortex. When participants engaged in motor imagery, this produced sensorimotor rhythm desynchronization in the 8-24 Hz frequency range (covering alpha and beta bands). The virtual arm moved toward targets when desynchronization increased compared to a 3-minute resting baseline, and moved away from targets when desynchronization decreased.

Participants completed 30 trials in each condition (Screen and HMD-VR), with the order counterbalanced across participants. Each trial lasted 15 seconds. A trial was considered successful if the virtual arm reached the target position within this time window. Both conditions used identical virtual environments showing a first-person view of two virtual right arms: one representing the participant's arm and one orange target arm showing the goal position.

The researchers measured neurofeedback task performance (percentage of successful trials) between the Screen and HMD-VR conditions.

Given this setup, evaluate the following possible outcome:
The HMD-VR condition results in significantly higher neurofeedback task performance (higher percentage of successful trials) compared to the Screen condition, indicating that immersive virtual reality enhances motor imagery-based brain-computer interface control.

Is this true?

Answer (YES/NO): NO